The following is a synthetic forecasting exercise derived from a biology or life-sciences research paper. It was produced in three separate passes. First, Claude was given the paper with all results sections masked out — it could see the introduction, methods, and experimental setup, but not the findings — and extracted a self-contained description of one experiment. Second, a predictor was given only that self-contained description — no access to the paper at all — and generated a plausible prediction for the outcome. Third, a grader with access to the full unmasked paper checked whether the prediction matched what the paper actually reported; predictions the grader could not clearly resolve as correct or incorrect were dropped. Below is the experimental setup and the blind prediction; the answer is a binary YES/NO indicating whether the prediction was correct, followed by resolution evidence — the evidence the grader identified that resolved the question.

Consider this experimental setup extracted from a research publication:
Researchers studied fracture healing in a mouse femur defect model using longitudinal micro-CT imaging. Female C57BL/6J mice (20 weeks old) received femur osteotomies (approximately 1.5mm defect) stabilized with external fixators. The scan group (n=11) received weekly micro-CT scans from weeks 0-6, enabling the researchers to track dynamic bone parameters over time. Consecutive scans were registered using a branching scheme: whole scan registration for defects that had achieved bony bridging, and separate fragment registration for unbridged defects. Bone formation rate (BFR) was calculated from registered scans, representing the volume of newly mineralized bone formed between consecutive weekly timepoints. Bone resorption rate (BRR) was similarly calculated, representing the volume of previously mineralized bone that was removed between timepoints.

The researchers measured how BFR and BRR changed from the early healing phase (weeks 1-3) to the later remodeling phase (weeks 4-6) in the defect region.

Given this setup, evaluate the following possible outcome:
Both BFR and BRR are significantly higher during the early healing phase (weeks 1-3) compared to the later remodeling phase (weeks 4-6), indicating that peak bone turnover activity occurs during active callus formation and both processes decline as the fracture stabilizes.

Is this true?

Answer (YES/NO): NO